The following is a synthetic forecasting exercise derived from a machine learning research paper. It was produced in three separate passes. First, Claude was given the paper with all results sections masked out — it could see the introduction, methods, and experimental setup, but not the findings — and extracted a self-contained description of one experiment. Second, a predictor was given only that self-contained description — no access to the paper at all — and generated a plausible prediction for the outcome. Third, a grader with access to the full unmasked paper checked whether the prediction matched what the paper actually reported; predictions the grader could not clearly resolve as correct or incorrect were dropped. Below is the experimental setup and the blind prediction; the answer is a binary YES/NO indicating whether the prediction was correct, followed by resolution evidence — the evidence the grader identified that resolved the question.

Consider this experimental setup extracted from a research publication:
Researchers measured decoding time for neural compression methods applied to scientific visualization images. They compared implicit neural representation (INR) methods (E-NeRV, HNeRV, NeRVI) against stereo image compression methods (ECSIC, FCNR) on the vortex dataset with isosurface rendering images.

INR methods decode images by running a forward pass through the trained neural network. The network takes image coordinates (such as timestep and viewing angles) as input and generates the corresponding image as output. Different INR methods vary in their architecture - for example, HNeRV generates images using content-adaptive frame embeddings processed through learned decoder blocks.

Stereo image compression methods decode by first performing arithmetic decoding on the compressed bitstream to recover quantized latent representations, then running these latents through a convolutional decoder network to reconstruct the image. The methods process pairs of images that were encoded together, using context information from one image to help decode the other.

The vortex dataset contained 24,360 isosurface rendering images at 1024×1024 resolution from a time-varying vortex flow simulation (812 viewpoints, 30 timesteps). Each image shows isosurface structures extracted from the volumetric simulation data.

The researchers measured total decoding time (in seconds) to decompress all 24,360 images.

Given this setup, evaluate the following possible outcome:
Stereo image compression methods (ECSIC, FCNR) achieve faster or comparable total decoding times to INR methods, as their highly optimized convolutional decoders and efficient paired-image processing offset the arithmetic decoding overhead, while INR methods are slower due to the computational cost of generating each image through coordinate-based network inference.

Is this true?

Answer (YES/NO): YES